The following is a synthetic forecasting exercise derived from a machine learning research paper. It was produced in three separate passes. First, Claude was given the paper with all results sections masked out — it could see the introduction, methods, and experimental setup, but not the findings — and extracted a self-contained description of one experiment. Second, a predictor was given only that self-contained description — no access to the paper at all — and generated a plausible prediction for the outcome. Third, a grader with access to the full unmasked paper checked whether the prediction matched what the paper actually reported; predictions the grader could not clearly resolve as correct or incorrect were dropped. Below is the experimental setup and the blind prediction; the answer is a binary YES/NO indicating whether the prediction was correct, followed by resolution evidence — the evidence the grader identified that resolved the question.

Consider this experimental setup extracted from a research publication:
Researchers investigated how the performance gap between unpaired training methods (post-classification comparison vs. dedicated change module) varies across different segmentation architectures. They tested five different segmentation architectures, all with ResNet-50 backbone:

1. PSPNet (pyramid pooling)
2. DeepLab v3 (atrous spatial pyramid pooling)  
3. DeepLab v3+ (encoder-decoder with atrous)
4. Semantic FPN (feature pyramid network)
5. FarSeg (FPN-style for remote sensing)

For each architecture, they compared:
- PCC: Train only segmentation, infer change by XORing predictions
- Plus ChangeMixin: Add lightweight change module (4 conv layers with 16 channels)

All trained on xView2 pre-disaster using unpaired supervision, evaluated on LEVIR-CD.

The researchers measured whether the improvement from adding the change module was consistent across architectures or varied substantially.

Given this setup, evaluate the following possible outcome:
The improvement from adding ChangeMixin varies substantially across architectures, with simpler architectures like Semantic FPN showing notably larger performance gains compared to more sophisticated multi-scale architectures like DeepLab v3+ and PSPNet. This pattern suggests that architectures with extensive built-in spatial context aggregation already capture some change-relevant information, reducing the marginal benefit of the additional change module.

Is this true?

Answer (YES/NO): NO